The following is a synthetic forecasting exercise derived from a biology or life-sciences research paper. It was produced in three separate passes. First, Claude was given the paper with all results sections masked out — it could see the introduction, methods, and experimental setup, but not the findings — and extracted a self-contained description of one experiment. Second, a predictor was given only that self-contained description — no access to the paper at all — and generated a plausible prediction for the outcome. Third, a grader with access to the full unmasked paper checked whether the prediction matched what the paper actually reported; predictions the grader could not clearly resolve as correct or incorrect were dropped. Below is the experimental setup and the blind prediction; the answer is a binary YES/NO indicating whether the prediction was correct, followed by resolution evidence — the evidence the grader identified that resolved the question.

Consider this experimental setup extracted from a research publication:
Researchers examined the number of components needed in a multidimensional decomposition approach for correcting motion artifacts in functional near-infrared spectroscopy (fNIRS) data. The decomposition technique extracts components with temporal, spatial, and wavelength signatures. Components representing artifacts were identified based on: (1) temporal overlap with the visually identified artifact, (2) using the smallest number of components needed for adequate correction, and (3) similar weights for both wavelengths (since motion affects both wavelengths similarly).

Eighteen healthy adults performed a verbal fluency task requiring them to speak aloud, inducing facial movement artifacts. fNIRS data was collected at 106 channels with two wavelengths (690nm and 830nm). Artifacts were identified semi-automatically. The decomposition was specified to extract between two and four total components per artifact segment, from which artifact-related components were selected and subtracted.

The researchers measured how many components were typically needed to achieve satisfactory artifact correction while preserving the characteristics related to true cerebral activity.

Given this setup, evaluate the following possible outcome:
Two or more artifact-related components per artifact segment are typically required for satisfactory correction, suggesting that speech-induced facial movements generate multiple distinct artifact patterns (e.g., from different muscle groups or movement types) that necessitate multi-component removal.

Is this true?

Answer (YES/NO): NO